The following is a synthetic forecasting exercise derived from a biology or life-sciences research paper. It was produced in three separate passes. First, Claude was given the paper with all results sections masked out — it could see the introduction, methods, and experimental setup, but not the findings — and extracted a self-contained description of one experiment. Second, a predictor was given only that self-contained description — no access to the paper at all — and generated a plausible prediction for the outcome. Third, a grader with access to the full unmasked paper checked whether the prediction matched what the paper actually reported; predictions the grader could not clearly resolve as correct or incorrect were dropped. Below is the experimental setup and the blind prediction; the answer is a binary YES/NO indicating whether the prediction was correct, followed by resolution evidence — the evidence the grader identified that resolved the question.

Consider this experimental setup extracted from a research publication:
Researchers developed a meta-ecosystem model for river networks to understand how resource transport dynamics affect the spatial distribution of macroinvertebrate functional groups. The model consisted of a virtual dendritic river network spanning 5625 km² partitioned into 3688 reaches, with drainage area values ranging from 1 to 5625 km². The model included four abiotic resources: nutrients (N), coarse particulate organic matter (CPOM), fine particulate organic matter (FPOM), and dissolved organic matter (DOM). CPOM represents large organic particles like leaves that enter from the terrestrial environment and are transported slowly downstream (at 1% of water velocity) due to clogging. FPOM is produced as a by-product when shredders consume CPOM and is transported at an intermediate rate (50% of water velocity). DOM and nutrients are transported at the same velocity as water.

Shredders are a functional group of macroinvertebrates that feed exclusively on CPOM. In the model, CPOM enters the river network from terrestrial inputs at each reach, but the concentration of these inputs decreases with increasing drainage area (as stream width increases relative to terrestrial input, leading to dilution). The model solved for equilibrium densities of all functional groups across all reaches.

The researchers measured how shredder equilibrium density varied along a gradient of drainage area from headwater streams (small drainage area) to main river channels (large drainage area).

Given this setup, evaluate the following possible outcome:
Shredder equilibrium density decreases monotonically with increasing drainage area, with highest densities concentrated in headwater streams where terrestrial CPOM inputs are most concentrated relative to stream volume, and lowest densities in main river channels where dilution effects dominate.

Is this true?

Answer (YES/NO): YES